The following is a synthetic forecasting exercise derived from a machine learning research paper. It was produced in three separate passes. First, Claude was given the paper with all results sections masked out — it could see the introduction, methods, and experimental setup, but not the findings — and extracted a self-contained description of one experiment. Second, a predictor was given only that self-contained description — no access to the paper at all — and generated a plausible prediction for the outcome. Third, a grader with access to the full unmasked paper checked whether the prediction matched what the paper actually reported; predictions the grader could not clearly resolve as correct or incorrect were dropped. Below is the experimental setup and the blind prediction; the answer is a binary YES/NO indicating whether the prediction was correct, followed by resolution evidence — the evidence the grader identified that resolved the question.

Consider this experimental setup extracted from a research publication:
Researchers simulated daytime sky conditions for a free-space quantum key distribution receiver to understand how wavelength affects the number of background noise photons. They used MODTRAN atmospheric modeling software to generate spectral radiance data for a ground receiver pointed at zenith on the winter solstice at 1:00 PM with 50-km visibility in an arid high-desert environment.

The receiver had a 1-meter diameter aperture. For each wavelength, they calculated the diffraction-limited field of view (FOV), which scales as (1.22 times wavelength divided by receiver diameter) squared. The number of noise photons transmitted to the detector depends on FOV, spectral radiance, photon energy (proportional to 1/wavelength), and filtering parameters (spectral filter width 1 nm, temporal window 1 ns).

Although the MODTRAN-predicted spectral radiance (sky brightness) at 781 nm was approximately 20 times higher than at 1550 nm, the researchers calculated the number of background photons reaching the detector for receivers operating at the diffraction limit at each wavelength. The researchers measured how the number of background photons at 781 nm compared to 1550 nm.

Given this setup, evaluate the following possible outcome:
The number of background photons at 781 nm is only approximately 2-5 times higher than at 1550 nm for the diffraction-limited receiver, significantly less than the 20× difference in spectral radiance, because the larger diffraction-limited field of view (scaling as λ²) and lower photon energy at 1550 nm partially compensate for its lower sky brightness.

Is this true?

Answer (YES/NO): YES